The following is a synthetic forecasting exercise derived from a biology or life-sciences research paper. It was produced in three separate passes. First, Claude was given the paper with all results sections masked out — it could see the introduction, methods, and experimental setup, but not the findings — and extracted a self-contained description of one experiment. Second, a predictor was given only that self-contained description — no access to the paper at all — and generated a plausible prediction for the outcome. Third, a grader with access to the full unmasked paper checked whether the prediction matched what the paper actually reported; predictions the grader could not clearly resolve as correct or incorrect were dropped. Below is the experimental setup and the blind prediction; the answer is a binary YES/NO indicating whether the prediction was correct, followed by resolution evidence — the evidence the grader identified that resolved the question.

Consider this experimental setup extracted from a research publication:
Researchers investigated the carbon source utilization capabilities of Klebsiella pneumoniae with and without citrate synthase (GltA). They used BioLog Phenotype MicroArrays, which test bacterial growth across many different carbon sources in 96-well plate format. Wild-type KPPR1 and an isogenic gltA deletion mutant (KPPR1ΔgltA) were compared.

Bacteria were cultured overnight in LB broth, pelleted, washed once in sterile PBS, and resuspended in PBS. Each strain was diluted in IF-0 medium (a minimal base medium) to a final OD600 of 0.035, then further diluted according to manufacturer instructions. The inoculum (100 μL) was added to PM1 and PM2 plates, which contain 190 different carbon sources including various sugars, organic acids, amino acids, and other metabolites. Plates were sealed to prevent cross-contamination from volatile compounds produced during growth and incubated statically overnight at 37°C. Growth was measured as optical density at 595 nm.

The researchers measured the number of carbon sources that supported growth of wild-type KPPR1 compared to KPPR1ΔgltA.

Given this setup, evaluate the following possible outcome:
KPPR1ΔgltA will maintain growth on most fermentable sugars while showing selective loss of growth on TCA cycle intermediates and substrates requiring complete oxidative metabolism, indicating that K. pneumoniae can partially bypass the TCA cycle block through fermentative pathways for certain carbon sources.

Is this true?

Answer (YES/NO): NO